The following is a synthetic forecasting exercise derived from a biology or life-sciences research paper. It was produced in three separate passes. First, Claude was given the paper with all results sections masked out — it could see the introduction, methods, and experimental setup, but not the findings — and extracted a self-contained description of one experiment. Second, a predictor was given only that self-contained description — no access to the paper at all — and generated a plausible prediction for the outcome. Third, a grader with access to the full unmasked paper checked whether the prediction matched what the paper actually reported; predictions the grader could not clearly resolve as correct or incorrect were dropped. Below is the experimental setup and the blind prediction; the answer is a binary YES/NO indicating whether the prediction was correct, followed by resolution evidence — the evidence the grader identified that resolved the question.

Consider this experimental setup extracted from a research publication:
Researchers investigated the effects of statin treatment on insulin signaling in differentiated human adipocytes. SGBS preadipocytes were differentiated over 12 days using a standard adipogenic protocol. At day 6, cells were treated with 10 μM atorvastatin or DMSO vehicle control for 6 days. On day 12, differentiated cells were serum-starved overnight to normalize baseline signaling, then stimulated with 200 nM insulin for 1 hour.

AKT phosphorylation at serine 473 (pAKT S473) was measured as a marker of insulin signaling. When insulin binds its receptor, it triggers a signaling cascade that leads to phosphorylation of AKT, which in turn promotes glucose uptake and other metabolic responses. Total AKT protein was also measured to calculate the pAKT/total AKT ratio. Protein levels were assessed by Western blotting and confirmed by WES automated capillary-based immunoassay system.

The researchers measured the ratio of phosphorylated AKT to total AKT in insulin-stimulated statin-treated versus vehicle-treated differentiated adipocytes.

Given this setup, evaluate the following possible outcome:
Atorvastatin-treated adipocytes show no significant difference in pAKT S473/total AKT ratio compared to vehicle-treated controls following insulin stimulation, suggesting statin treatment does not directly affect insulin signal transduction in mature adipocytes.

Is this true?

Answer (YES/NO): NO